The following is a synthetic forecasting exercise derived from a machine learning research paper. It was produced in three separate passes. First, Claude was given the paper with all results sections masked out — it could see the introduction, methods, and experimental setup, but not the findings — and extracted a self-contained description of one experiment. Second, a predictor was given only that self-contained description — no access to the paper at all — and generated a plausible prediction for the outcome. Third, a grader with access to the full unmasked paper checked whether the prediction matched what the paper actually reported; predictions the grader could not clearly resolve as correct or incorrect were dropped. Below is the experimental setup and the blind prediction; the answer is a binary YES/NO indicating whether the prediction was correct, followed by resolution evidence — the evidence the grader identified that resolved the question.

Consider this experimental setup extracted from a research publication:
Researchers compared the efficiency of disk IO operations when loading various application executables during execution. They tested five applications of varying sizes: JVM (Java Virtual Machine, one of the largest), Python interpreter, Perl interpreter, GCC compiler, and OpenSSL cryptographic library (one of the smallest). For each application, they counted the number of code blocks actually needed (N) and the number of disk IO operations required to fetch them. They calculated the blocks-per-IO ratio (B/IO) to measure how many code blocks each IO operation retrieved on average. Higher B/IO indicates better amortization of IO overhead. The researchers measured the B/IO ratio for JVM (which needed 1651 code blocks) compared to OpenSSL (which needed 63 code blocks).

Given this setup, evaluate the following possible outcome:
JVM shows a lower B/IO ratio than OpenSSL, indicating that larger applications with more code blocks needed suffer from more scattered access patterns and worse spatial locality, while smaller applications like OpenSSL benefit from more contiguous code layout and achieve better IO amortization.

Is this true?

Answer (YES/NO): NO